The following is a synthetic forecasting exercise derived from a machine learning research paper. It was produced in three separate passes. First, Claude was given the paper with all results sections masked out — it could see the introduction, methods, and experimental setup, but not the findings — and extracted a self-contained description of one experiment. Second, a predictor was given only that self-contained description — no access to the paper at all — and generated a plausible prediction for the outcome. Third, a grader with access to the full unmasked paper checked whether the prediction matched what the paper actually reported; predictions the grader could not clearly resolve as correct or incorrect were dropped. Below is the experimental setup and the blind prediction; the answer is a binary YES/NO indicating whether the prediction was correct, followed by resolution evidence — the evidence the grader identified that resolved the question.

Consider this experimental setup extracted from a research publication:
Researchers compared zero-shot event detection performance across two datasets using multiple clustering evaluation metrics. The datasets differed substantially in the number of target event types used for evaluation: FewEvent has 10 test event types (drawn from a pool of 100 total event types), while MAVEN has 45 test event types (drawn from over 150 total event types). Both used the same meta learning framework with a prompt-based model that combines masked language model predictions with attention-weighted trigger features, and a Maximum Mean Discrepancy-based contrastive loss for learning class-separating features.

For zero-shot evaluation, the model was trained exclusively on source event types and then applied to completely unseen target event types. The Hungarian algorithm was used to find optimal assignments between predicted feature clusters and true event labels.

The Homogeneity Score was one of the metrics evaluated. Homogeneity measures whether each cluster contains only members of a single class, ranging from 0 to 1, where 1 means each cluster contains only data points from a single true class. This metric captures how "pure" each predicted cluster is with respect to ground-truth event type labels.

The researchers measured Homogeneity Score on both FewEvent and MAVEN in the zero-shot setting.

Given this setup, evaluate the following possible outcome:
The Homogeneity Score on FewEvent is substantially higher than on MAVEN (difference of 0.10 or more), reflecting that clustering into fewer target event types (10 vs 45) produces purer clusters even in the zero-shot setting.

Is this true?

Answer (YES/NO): YES